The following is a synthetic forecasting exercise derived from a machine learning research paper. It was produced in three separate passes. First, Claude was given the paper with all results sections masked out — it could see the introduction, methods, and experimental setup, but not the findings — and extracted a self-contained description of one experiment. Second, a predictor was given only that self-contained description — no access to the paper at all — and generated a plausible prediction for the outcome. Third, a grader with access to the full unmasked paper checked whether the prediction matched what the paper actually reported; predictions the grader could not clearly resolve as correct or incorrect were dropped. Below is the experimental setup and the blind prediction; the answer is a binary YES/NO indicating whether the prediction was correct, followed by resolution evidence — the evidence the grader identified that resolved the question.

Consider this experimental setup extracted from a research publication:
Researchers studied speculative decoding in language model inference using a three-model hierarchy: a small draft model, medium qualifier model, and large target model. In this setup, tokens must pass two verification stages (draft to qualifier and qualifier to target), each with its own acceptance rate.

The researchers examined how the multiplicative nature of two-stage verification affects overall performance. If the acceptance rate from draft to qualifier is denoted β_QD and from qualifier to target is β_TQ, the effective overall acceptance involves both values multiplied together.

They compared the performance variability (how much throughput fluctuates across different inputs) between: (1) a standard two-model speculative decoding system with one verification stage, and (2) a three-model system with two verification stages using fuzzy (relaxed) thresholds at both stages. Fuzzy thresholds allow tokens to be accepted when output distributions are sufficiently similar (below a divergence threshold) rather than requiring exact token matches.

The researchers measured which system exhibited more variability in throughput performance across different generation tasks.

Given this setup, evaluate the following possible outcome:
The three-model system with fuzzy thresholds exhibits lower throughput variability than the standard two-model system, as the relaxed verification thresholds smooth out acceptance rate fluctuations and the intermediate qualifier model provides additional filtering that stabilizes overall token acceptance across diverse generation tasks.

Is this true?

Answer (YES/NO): NO